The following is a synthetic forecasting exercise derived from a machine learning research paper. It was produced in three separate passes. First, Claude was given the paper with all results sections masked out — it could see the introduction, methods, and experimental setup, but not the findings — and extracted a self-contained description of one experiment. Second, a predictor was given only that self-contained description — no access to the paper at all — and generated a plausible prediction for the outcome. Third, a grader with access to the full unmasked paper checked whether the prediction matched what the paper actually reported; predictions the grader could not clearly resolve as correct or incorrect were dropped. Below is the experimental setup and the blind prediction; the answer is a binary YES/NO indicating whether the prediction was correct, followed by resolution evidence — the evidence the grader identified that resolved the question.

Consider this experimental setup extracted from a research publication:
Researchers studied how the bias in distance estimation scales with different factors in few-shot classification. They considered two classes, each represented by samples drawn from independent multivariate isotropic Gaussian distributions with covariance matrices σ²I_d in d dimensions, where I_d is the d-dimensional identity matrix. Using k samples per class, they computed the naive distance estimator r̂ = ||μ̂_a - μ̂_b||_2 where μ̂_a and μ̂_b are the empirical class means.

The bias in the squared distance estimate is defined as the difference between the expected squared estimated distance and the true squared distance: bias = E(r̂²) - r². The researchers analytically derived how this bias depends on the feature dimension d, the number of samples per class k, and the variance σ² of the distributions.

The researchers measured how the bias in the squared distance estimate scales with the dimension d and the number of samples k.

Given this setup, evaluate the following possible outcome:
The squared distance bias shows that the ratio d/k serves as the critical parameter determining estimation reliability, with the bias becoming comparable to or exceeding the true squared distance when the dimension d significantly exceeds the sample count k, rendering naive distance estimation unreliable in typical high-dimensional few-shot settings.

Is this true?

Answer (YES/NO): NO